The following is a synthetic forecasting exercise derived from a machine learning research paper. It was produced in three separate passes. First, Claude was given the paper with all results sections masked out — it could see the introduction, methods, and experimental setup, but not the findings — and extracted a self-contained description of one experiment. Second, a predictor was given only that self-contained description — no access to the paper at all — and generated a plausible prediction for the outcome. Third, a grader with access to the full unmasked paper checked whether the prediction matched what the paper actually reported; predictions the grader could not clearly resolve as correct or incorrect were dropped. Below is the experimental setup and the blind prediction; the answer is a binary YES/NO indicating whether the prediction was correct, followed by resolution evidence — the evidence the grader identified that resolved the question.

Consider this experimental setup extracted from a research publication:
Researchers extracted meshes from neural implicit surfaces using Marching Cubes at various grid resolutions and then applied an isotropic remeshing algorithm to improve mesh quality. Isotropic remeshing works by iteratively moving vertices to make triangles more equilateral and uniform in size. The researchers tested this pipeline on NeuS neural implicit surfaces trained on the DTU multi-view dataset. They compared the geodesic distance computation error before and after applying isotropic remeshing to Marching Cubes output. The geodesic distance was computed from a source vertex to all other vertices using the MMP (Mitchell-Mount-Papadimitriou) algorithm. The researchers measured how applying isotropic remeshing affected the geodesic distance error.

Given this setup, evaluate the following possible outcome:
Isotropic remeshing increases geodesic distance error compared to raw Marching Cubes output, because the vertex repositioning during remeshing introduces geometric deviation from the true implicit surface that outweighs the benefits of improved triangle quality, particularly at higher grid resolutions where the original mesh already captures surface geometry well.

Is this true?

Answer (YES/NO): NO